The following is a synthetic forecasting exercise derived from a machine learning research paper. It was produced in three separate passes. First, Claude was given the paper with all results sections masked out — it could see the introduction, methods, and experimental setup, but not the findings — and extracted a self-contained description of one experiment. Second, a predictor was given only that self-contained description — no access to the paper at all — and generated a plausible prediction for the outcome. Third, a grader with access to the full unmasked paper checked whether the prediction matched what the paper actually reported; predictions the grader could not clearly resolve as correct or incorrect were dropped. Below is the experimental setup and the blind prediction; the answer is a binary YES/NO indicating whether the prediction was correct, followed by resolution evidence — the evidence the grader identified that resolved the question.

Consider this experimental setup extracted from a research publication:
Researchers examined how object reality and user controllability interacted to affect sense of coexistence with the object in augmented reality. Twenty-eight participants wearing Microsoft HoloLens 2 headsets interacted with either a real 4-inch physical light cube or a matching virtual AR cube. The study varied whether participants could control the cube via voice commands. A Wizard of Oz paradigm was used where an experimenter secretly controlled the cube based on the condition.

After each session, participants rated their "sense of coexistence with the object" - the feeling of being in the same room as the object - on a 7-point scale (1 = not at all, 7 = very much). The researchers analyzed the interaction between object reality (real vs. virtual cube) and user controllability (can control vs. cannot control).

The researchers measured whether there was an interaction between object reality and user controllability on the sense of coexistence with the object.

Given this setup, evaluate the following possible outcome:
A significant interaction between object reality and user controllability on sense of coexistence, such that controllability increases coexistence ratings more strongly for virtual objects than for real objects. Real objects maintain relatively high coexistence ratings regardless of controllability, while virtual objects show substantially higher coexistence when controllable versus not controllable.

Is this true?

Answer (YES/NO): YES